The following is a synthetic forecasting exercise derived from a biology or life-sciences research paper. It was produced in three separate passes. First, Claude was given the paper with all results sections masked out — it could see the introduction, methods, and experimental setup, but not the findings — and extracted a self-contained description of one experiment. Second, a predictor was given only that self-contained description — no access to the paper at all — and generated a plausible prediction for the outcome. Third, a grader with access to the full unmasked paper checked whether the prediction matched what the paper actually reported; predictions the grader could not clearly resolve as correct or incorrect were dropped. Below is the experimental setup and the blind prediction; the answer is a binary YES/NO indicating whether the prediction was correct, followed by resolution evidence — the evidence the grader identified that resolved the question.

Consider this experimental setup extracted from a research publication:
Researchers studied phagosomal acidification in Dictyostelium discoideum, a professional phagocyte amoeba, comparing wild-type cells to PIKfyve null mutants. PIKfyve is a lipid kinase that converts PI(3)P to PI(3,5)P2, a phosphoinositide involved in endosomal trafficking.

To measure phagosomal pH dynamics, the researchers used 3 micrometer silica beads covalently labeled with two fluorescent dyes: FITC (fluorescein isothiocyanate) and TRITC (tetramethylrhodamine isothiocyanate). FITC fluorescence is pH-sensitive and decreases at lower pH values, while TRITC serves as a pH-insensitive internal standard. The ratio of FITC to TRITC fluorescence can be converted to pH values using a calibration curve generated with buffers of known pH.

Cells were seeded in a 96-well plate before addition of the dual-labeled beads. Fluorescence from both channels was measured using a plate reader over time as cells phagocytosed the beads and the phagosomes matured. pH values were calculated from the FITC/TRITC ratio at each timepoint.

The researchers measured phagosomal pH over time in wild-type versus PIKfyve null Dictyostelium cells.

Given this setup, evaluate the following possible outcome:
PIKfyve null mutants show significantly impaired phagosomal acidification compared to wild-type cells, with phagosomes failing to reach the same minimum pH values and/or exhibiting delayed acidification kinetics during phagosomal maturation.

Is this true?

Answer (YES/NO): YES